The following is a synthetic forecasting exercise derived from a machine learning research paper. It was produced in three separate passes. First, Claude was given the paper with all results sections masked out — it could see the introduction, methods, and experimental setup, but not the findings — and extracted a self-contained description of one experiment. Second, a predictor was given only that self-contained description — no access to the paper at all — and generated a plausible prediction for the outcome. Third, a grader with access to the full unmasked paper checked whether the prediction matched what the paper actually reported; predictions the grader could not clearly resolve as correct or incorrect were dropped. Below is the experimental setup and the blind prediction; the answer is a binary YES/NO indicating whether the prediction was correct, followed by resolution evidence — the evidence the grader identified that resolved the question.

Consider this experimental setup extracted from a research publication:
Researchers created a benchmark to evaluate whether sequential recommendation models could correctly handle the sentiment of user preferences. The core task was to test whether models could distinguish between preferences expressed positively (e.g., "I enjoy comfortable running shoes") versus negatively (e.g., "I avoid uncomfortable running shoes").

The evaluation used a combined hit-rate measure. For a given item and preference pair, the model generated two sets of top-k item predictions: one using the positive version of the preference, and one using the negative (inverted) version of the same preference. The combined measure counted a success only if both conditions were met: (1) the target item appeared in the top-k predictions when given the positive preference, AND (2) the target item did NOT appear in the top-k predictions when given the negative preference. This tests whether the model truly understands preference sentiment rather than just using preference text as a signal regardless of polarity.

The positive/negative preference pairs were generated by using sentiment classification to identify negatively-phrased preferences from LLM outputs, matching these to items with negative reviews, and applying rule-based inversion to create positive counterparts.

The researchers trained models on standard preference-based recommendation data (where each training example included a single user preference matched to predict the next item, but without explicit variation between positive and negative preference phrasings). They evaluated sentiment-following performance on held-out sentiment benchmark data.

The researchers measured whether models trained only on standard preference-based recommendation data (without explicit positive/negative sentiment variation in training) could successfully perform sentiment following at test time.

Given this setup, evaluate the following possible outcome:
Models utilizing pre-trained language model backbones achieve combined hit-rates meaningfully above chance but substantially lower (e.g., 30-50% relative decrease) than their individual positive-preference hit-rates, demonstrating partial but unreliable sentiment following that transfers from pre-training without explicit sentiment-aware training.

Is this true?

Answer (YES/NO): NO